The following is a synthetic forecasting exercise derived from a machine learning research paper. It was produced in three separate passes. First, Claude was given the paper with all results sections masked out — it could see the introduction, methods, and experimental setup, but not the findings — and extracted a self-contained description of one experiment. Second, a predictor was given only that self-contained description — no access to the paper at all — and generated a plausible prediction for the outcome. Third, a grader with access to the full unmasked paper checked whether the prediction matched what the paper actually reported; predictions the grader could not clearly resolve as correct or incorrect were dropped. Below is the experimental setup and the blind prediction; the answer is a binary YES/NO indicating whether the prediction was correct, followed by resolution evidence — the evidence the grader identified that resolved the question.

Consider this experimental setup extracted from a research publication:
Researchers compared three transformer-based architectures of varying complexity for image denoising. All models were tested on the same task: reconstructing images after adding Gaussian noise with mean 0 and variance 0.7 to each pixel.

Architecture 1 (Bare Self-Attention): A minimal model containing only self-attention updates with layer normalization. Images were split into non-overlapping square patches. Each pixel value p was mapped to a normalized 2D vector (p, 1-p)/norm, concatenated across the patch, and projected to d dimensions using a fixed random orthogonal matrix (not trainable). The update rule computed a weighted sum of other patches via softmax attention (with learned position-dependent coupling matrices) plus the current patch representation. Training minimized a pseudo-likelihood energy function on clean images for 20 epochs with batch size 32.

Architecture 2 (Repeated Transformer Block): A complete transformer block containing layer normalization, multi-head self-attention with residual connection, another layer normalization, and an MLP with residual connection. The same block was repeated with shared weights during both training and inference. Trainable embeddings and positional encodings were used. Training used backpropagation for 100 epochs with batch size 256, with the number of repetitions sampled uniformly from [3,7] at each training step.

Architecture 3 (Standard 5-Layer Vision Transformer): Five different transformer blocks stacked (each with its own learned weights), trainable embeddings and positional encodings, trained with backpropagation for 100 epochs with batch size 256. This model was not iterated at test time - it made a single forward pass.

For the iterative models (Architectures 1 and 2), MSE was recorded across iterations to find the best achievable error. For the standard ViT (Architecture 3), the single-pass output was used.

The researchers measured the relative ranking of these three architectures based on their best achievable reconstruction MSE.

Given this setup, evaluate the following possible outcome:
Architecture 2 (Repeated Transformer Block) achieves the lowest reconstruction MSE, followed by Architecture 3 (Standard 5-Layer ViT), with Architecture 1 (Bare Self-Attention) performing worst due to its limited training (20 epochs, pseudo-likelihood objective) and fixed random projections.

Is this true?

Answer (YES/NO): NO